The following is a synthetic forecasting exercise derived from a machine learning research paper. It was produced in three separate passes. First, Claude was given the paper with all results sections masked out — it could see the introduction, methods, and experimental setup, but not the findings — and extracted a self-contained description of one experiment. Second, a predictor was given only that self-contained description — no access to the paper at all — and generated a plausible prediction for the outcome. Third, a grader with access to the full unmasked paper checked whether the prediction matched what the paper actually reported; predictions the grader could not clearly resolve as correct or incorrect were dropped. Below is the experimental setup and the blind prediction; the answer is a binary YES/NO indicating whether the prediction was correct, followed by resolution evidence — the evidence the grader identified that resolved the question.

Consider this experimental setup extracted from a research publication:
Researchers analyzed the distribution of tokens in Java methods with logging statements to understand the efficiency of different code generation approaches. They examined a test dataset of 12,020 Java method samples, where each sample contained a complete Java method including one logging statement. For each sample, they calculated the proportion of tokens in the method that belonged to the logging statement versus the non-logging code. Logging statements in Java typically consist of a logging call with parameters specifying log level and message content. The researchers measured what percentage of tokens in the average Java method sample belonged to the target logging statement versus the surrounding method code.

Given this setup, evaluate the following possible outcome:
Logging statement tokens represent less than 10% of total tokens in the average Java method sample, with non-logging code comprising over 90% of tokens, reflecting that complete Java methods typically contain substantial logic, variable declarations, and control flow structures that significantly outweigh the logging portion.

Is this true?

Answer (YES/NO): YES